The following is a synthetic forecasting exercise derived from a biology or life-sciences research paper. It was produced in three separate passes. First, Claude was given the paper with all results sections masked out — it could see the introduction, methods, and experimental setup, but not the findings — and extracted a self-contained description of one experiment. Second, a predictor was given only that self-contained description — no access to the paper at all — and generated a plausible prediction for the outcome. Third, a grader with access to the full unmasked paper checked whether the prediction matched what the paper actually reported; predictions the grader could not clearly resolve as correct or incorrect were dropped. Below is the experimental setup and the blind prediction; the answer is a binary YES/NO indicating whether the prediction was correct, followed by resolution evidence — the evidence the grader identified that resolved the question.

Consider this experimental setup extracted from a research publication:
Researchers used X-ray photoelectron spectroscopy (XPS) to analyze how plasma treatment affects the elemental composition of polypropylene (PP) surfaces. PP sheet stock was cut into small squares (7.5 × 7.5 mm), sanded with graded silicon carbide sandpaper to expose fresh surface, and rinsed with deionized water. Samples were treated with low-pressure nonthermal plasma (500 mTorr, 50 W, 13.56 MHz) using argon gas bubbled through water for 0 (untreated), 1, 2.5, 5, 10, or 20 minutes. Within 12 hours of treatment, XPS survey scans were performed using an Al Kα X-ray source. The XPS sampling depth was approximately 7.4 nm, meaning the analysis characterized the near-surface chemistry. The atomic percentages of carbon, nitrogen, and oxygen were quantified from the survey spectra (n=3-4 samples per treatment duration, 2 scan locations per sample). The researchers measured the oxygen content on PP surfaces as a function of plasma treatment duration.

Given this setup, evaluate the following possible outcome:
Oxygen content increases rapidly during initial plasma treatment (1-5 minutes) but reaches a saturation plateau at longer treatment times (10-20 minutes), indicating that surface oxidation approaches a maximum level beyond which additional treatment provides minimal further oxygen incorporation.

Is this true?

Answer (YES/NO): NO